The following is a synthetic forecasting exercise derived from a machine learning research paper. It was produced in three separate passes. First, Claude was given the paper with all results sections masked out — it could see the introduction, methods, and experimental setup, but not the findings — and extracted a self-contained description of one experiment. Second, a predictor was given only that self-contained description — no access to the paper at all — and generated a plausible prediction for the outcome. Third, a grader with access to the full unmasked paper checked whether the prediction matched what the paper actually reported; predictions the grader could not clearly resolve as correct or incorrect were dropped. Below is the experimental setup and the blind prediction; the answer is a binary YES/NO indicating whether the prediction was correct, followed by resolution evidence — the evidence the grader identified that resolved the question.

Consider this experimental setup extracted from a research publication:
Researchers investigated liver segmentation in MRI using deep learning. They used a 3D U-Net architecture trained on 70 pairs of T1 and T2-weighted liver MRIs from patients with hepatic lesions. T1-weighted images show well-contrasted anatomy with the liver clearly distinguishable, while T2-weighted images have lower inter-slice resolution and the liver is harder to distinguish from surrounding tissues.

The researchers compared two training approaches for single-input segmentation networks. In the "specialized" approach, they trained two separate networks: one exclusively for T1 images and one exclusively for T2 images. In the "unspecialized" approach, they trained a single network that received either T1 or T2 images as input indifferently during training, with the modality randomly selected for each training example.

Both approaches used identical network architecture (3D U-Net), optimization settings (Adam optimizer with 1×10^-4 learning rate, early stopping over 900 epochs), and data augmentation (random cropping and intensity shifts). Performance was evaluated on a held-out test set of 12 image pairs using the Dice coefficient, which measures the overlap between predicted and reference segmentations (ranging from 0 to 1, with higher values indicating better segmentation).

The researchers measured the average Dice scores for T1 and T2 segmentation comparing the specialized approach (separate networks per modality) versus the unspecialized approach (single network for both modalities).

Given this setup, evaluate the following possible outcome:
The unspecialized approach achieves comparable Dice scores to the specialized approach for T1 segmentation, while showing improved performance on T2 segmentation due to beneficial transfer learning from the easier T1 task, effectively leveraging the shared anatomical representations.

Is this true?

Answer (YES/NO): NO